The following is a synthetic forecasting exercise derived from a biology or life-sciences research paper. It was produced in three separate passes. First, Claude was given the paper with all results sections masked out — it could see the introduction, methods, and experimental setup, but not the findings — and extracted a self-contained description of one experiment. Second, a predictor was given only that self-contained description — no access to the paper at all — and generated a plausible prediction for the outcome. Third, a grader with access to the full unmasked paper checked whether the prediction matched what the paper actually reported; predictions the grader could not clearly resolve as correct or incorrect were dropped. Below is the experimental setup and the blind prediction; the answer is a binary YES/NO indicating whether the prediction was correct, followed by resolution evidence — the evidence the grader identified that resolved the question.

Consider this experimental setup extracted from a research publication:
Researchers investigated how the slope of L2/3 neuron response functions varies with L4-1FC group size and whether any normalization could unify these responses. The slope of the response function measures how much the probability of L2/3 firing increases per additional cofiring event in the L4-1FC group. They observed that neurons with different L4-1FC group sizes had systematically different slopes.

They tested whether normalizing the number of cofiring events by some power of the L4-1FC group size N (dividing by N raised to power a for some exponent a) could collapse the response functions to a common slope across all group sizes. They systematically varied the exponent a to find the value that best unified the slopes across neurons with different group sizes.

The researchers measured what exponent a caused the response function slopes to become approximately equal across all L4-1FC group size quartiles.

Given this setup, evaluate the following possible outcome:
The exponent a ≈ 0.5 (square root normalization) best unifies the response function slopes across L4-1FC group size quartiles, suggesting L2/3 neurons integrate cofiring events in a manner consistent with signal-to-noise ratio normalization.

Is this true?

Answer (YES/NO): NO